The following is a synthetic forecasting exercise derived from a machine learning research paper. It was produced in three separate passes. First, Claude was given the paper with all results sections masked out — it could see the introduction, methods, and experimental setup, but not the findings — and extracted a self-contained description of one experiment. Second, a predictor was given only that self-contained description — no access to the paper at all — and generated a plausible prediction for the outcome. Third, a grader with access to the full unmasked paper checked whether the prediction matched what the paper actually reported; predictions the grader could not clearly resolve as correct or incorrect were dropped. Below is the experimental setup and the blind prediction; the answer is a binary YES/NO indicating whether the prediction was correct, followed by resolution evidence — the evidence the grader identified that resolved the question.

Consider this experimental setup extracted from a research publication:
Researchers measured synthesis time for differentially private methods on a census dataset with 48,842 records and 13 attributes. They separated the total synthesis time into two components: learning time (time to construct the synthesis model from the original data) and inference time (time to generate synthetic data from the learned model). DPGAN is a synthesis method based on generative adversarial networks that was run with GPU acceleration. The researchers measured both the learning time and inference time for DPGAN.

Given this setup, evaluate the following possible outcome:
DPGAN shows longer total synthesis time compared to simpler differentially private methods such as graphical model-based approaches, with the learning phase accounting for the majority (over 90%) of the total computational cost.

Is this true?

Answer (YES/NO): NO